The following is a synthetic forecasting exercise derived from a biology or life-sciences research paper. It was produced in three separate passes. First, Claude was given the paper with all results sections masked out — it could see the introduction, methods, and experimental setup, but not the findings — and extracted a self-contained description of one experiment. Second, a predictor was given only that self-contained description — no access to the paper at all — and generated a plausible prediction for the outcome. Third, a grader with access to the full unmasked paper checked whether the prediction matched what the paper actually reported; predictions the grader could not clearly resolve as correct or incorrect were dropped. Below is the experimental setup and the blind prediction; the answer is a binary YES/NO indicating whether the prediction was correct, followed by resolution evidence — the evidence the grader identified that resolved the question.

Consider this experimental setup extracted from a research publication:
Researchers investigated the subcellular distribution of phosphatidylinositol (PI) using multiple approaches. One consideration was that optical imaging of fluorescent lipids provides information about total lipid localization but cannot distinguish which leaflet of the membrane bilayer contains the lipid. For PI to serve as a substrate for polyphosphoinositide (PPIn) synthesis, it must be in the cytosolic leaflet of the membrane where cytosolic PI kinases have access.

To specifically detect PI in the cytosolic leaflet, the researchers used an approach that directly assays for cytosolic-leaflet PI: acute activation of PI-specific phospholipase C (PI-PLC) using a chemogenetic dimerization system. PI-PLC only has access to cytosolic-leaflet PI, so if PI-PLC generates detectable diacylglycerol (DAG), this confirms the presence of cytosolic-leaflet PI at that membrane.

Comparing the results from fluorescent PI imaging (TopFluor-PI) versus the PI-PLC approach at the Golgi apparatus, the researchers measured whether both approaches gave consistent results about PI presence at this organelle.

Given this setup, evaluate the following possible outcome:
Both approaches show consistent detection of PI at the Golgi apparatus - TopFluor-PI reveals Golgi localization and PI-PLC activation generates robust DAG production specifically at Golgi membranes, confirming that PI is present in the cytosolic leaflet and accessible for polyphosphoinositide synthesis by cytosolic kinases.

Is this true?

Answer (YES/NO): YES